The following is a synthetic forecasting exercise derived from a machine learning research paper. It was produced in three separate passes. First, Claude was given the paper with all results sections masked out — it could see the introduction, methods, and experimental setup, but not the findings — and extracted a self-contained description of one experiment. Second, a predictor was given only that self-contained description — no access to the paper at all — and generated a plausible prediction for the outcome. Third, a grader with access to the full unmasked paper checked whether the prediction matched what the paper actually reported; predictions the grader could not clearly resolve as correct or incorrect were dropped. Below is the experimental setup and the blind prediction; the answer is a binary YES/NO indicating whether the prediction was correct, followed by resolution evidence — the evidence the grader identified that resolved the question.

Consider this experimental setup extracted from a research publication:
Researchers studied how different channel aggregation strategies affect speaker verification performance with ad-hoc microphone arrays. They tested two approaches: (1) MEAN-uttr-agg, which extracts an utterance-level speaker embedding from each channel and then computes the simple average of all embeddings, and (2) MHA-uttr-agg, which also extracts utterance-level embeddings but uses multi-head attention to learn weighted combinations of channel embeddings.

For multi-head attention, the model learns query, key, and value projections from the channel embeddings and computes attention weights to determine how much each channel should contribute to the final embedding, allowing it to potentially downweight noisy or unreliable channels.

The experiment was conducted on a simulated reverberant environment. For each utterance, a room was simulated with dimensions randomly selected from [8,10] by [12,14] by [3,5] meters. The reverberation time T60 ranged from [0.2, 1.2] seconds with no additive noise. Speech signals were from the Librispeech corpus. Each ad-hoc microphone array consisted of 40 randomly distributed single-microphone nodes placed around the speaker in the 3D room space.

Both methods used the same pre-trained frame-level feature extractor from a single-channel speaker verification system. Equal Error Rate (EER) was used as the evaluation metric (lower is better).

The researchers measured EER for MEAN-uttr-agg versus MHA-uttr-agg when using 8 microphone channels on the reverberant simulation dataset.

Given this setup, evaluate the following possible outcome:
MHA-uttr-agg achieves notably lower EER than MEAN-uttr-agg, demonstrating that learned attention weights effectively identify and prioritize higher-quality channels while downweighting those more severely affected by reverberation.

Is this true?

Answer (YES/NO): YES